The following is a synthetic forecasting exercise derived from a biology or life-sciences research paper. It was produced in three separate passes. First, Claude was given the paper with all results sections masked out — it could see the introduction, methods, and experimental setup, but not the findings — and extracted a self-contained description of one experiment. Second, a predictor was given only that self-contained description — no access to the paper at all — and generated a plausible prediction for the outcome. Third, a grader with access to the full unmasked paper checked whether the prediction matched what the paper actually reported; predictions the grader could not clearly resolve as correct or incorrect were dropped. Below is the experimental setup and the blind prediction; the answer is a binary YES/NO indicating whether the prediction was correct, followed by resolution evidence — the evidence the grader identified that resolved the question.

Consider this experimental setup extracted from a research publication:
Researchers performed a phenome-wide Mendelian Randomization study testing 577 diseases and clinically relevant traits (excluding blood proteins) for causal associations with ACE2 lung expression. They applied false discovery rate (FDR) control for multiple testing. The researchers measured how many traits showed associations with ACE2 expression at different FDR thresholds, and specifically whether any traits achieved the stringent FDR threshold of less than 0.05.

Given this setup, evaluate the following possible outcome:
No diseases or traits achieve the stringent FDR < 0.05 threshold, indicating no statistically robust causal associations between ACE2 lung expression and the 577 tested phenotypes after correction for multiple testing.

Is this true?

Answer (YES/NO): YES